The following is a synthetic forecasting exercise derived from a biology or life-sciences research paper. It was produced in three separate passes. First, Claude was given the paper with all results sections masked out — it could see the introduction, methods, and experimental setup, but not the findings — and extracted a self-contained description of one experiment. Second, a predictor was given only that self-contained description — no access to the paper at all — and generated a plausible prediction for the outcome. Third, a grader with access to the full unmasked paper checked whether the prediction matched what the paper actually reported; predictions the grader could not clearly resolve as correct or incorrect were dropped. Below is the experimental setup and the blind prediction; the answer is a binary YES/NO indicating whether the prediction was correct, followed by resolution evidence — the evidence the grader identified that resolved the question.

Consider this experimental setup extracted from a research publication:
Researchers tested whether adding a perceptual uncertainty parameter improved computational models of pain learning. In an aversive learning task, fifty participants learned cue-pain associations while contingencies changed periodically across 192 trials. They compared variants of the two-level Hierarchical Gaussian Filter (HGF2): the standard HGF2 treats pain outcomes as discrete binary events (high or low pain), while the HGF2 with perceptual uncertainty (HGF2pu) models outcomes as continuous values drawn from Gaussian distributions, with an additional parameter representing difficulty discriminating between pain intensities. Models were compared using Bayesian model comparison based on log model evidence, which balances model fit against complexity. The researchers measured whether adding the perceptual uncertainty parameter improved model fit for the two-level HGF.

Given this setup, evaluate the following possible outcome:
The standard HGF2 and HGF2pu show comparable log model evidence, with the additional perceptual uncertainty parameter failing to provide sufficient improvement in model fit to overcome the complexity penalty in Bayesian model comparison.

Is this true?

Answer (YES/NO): NO